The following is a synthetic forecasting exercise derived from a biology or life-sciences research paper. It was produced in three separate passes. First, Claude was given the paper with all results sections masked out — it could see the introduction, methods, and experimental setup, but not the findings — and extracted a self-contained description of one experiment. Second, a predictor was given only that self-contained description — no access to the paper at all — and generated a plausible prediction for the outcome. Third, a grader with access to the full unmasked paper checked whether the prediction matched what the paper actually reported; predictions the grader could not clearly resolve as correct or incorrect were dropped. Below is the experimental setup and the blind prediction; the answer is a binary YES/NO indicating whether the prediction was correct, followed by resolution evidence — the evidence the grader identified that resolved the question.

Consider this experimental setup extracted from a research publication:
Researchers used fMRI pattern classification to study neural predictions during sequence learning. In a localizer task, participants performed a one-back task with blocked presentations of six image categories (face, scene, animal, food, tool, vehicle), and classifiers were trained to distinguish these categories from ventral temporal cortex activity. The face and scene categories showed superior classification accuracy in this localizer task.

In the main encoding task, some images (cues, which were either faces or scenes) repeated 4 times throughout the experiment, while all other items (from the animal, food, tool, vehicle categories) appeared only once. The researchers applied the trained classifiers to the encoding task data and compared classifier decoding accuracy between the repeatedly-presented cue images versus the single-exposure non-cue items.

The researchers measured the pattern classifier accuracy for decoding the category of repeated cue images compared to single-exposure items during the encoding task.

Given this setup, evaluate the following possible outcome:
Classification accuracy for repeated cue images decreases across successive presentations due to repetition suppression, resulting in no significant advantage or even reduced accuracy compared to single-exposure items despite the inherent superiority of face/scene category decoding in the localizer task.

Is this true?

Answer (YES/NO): NO